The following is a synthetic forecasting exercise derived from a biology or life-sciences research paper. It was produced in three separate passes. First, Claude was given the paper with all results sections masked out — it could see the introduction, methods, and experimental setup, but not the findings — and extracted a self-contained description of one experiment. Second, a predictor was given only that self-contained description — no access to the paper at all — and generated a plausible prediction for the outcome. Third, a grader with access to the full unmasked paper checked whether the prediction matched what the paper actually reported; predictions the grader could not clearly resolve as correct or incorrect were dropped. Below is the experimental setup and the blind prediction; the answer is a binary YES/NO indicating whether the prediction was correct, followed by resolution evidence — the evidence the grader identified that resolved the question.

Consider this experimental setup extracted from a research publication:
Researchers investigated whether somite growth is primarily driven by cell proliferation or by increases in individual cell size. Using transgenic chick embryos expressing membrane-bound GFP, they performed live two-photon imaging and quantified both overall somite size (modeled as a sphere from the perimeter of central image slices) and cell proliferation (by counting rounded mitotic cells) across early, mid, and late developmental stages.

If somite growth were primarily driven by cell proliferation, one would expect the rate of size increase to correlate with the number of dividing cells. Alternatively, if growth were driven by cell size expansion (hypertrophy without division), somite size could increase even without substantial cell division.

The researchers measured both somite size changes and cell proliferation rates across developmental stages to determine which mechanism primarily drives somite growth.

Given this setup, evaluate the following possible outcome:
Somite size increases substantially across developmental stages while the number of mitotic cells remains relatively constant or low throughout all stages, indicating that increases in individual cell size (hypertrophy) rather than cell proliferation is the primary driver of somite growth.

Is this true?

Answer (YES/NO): NO